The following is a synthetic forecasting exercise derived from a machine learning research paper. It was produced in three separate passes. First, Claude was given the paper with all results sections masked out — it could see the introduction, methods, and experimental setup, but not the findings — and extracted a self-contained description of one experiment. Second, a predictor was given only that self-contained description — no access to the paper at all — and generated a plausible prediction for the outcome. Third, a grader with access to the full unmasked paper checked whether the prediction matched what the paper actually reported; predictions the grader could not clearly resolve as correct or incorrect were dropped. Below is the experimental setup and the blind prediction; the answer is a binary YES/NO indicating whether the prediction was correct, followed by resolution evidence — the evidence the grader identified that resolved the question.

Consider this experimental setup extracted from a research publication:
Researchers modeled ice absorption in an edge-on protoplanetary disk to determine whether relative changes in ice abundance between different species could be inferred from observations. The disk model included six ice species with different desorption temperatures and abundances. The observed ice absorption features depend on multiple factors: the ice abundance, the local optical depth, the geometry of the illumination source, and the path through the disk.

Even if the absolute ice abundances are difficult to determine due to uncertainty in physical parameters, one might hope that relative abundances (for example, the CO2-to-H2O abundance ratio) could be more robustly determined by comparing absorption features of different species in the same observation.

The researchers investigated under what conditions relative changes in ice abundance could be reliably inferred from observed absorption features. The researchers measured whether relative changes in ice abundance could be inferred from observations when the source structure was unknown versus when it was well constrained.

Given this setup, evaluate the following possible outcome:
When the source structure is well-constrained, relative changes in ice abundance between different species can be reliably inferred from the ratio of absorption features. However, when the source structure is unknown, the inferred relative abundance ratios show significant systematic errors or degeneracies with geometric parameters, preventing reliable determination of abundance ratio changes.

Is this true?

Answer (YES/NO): YES